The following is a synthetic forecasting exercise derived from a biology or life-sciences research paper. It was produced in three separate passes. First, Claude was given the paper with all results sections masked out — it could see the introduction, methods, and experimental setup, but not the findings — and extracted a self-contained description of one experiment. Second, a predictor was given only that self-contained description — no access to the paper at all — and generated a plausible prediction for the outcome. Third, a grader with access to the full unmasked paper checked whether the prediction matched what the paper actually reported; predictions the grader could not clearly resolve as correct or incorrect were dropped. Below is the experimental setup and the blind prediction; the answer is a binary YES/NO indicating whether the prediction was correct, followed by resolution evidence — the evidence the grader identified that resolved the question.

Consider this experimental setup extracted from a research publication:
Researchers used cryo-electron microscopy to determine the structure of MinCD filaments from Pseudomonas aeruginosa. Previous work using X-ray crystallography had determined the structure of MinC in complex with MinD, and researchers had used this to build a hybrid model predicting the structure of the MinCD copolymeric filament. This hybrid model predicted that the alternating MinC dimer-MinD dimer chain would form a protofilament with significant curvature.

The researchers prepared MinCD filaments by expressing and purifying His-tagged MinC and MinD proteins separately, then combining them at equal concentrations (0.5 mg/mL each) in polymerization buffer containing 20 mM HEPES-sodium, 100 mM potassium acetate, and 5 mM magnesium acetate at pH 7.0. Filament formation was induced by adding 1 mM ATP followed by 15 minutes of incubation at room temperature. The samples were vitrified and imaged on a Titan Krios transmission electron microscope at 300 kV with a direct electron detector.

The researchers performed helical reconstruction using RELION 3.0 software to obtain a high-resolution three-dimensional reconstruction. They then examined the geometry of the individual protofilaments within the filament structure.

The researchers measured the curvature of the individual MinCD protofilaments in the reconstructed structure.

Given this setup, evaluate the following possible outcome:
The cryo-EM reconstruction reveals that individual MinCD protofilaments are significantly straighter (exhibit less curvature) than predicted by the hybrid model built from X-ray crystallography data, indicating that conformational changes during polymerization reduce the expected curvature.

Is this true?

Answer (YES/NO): YES